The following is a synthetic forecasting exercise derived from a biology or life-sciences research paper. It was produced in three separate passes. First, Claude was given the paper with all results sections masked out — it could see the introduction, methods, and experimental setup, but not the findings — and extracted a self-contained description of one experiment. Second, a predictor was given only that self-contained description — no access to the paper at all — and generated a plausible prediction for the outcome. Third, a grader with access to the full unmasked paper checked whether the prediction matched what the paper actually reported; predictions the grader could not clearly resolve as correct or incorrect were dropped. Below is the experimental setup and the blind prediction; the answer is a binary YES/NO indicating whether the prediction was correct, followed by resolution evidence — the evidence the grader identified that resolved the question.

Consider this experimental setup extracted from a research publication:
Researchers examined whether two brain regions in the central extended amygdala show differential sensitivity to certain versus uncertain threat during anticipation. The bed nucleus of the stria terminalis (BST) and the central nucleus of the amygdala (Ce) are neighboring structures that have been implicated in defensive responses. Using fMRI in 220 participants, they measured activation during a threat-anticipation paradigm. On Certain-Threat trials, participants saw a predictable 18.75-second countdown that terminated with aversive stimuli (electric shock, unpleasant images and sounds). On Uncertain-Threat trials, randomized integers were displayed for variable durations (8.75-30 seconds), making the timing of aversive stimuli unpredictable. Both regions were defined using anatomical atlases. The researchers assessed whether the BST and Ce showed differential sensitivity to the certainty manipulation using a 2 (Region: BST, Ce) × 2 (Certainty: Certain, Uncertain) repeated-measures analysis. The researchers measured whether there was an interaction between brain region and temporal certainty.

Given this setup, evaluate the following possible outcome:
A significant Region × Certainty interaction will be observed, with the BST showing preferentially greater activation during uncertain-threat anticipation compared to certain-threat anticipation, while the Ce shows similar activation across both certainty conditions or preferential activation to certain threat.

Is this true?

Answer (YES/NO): NO